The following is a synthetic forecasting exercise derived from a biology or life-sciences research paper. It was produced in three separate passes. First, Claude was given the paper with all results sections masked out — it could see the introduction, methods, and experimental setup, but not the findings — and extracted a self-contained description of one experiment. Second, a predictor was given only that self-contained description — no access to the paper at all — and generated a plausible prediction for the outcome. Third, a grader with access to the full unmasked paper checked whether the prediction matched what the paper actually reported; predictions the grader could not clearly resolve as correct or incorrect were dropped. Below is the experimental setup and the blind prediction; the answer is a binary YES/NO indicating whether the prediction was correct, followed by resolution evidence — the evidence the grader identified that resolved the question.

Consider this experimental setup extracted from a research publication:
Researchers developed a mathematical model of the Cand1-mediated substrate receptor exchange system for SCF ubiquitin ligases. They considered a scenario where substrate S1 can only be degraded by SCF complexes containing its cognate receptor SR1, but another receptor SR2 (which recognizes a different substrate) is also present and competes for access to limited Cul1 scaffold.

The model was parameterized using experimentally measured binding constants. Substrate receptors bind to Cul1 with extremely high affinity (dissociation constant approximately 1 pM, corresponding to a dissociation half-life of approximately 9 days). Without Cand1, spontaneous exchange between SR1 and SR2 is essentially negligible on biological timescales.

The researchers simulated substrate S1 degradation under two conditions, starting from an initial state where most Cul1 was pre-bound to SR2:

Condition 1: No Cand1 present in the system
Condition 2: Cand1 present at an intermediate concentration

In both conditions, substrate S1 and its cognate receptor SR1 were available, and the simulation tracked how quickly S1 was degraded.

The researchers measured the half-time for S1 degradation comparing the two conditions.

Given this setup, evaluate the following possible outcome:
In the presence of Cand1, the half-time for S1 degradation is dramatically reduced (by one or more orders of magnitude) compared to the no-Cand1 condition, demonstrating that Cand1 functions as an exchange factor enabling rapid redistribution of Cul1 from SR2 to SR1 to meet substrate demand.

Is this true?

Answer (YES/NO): NO